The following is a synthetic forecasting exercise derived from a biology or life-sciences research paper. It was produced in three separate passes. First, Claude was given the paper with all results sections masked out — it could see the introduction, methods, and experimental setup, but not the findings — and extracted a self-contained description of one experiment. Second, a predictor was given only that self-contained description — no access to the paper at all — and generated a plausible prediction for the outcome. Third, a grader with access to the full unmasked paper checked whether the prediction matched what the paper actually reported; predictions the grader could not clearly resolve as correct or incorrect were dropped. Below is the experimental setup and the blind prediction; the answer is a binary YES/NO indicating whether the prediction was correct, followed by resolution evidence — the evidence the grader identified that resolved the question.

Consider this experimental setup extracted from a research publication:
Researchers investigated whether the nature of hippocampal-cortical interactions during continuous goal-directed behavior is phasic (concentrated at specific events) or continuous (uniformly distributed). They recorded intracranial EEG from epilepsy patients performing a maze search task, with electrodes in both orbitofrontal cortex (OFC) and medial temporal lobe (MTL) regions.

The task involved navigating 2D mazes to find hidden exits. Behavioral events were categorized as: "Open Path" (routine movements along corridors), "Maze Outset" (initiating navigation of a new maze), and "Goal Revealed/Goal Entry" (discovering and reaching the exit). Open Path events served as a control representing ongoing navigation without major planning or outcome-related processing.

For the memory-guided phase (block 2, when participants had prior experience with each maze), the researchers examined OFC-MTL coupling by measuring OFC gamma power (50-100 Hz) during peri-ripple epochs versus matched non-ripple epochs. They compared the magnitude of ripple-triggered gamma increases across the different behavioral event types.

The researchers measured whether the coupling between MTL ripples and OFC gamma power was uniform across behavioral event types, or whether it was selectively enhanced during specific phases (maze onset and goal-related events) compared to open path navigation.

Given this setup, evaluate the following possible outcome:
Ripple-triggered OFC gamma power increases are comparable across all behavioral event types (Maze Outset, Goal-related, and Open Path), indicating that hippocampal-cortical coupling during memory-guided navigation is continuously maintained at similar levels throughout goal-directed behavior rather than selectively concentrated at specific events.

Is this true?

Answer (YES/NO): NO